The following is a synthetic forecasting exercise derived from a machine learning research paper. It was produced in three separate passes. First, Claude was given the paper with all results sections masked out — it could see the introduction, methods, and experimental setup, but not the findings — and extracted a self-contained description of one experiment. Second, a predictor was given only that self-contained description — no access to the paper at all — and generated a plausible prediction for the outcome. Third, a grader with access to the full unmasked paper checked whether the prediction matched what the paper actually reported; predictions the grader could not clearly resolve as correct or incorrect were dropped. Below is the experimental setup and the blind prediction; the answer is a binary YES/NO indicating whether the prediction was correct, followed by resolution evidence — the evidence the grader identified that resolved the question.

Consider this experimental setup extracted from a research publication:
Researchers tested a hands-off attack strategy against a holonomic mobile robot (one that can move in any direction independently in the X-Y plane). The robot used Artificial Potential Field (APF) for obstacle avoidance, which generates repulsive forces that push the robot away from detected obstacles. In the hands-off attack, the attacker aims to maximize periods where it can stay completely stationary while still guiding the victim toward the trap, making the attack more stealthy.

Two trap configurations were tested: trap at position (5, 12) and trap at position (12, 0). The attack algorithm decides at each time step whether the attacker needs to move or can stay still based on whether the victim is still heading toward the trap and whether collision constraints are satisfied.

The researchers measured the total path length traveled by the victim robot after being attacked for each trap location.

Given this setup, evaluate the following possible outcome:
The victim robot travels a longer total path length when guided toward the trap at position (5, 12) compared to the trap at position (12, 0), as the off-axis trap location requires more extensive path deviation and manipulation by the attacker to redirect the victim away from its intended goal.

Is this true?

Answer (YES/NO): NO